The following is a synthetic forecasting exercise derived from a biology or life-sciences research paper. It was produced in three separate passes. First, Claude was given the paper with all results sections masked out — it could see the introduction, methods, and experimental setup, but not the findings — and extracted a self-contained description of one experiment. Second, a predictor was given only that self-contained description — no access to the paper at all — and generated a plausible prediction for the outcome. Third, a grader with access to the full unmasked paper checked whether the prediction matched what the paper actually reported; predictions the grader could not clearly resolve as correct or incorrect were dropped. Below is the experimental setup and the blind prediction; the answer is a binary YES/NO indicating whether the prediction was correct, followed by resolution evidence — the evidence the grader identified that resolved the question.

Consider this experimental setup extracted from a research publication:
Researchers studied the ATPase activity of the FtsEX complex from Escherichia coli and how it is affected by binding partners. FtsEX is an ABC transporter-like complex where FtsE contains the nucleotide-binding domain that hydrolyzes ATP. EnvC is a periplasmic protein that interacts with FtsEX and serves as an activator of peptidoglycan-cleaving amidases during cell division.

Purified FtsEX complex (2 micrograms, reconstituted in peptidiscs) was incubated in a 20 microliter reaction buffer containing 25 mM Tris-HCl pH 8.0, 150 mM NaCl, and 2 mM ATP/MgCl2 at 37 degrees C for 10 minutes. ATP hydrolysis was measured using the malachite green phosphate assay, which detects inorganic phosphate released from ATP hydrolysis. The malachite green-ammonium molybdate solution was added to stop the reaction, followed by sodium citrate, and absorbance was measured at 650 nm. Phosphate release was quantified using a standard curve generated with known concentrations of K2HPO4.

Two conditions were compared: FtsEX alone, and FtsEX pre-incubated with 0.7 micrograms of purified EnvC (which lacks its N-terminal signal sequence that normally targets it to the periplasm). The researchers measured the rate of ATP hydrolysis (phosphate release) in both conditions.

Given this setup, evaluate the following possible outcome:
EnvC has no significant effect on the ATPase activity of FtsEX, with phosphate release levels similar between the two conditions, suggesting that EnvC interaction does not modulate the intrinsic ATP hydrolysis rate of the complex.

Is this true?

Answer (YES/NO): NO